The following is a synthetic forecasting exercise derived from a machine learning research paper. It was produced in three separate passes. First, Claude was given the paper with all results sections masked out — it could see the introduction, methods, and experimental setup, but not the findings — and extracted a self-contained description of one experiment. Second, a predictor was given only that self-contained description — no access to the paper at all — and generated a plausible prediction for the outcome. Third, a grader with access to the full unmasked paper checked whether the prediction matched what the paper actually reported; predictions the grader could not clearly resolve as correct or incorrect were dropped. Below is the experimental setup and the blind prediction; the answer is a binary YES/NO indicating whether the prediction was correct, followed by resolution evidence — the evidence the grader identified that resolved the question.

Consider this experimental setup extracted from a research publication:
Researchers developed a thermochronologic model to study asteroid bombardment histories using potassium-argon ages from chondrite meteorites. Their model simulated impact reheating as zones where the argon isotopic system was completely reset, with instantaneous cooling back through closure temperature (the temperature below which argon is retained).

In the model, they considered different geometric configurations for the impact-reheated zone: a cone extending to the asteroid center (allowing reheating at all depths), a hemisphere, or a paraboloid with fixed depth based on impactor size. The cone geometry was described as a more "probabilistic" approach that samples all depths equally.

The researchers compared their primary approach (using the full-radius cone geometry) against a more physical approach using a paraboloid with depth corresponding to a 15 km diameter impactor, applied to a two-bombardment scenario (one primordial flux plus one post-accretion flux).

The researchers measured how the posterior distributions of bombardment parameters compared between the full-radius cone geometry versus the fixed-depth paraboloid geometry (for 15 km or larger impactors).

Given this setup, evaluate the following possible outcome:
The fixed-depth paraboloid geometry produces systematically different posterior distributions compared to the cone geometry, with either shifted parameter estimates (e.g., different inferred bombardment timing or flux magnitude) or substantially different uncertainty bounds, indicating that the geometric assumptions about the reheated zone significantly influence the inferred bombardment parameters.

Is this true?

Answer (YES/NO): NO